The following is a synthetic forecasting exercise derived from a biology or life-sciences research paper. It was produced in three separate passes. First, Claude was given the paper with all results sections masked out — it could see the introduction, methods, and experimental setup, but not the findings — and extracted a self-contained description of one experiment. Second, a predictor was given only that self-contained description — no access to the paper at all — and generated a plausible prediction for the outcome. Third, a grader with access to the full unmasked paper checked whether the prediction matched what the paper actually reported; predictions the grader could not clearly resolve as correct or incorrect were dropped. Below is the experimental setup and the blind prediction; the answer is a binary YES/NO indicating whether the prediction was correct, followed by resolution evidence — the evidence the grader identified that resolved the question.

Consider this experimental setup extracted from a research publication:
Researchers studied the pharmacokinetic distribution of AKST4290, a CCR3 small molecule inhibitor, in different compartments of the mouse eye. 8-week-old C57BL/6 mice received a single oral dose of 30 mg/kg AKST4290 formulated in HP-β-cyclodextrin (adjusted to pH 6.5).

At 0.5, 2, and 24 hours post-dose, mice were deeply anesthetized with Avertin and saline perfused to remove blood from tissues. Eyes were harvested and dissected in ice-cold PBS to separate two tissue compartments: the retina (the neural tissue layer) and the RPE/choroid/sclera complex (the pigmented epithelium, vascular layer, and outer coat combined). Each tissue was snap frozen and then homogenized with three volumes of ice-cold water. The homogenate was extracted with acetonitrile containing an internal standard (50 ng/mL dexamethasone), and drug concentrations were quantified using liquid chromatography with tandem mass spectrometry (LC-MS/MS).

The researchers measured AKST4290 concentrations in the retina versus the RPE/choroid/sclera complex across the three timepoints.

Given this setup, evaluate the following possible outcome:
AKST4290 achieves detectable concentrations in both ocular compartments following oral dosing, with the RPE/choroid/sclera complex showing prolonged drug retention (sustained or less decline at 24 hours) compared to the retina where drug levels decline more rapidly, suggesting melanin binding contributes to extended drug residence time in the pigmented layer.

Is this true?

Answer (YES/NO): NO